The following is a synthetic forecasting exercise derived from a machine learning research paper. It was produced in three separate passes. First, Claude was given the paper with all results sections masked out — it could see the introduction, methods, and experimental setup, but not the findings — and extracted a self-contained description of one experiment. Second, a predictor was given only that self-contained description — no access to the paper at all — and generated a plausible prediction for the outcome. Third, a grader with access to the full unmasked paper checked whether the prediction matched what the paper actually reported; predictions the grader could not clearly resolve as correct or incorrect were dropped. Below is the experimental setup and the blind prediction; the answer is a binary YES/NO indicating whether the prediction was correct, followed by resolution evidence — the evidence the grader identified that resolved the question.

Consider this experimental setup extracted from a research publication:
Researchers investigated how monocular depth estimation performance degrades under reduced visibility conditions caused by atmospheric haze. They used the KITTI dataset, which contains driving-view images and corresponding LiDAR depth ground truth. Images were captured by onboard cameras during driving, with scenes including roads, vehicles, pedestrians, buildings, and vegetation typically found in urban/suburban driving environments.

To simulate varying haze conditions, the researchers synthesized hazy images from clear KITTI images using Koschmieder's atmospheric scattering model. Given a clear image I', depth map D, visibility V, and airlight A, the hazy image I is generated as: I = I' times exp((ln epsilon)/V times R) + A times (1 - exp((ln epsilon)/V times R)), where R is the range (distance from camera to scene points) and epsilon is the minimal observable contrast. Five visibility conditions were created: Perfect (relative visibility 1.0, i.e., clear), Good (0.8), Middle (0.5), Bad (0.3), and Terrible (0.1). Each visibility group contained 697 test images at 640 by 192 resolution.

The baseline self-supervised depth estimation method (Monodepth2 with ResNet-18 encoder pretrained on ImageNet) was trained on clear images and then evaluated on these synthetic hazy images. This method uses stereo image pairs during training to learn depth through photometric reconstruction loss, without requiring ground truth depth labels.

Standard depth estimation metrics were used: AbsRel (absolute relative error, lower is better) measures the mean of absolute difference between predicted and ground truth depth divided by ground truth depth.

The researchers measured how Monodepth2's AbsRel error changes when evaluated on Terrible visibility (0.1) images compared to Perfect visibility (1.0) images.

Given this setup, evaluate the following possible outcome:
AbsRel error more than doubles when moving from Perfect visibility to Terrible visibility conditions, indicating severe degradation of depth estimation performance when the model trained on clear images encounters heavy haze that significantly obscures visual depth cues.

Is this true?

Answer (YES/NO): YES